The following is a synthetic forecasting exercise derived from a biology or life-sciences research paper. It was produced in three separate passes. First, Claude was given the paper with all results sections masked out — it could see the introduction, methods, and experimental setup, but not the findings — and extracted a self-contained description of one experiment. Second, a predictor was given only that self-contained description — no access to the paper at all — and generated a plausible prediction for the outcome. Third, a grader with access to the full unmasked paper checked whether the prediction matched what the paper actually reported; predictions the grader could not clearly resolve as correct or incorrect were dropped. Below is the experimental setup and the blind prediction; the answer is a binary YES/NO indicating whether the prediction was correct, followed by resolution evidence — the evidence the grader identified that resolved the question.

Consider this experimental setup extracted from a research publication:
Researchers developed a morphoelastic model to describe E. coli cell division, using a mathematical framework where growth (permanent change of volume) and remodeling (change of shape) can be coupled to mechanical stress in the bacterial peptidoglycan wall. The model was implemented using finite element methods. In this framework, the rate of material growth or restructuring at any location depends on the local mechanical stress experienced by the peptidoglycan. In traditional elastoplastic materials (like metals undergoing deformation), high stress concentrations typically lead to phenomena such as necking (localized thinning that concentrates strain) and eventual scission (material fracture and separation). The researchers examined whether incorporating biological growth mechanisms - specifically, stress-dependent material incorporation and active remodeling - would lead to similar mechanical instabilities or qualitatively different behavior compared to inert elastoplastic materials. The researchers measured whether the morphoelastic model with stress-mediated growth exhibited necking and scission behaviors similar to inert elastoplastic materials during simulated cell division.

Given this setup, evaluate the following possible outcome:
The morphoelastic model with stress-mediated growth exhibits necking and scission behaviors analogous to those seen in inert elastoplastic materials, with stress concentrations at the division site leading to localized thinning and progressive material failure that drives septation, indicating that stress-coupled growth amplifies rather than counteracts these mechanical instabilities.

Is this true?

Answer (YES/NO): NO